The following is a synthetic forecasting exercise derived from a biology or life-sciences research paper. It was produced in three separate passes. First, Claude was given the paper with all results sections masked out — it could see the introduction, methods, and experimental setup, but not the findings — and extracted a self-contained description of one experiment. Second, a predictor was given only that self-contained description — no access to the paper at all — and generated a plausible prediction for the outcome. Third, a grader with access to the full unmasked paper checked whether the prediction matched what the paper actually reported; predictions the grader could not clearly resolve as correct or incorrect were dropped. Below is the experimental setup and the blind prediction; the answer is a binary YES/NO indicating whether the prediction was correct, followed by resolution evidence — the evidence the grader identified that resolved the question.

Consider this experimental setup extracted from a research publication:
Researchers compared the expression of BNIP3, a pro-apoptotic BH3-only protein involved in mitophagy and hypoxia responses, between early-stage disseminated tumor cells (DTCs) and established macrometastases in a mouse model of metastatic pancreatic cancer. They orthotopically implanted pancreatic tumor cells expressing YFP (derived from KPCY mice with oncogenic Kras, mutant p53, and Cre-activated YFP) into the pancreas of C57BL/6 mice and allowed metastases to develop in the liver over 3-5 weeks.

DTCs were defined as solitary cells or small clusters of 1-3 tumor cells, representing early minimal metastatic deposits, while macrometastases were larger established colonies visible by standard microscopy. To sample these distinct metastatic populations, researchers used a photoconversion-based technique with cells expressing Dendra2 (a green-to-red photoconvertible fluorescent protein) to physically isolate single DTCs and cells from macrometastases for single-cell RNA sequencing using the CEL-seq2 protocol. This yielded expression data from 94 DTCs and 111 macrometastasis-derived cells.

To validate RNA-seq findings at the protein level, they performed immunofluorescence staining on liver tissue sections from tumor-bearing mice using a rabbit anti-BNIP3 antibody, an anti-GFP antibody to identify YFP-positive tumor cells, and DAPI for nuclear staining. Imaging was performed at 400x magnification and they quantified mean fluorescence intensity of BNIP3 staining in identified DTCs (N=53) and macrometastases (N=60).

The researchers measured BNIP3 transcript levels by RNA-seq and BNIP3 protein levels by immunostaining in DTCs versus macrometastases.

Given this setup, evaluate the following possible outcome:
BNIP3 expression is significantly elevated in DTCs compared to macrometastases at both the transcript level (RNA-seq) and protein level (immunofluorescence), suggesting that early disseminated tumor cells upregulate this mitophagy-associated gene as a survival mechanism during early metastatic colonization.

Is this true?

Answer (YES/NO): NO